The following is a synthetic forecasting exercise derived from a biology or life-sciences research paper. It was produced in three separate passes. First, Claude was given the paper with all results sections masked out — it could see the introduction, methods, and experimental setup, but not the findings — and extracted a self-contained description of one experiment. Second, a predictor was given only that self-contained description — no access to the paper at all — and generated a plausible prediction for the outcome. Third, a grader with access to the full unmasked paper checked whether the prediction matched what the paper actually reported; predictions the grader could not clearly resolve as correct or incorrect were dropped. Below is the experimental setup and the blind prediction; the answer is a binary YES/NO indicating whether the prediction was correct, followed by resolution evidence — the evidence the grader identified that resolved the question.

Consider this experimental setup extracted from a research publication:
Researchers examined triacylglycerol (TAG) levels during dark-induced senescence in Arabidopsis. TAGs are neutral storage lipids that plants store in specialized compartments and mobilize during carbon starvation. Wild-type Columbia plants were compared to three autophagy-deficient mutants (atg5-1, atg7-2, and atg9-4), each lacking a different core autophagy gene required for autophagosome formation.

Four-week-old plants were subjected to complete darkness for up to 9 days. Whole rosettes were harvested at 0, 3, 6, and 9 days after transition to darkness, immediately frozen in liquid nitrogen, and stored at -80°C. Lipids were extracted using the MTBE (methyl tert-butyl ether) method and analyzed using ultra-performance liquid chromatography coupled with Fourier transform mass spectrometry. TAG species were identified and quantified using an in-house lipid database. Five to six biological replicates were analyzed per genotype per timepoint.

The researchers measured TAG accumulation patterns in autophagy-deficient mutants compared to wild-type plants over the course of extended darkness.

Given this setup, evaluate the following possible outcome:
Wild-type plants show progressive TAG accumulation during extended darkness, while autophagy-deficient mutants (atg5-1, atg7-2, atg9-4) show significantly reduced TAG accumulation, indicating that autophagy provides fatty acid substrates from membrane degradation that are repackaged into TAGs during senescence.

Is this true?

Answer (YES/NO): NO